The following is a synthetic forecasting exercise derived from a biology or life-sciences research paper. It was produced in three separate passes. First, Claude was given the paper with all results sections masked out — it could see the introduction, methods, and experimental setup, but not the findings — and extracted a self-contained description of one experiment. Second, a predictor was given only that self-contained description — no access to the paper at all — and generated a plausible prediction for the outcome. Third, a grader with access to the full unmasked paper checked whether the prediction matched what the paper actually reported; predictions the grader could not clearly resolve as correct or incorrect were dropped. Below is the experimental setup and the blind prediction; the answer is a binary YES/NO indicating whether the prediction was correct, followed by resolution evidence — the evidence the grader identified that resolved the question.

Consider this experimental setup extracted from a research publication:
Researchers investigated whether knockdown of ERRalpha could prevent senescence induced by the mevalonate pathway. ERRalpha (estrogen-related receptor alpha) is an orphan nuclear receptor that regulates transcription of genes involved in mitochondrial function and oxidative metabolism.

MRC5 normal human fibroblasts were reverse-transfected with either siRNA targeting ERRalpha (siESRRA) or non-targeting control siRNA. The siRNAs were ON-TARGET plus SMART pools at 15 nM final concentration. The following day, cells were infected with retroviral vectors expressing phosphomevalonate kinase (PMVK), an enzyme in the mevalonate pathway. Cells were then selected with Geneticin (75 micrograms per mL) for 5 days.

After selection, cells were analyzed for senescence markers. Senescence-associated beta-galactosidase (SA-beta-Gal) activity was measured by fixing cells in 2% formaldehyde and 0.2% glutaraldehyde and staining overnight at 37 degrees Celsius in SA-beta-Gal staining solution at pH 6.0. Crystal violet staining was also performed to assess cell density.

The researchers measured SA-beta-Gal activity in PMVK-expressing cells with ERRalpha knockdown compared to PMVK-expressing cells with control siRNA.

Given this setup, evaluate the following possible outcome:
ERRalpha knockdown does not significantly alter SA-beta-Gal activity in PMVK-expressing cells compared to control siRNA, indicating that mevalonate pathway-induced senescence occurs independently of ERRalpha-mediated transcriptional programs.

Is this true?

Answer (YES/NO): NO